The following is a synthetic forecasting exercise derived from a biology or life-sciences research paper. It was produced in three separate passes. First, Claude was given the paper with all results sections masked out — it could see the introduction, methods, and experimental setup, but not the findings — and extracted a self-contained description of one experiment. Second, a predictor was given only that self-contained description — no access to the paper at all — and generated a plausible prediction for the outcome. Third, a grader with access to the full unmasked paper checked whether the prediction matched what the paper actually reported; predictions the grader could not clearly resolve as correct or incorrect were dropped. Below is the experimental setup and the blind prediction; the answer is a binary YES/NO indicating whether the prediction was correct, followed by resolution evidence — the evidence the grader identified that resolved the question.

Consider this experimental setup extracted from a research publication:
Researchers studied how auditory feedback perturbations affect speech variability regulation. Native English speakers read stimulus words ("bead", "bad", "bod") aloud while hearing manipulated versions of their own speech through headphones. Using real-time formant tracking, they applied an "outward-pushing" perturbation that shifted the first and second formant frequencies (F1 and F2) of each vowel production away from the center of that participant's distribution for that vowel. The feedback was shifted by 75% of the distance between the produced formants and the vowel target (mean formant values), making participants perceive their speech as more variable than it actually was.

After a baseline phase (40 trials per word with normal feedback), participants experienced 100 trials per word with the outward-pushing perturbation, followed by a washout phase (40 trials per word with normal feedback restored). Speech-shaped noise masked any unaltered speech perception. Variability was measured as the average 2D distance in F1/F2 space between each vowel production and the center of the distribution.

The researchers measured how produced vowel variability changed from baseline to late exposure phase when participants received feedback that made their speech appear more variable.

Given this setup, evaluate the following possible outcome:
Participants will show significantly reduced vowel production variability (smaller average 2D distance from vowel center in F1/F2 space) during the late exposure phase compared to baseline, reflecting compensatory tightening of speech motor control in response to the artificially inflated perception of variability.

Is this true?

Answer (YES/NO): NO